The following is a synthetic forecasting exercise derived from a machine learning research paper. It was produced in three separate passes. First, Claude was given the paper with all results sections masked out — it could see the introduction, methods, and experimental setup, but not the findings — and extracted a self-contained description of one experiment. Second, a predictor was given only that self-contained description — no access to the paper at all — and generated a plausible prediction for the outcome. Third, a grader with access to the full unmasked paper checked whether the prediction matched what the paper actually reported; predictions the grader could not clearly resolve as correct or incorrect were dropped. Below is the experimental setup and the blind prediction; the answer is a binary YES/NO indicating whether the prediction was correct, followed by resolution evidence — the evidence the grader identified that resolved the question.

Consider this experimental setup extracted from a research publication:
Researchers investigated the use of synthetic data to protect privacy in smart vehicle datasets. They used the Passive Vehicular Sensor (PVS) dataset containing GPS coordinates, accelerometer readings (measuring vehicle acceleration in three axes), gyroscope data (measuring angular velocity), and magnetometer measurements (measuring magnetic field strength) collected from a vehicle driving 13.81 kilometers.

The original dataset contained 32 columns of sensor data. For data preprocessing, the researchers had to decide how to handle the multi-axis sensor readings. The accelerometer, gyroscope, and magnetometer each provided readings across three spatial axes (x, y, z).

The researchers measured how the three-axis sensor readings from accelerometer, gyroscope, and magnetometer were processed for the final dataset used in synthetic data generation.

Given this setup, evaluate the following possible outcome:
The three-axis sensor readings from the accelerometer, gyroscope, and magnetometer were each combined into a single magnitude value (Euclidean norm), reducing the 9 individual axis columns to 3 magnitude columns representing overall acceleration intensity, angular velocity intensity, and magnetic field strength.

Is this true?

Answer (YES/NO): NO